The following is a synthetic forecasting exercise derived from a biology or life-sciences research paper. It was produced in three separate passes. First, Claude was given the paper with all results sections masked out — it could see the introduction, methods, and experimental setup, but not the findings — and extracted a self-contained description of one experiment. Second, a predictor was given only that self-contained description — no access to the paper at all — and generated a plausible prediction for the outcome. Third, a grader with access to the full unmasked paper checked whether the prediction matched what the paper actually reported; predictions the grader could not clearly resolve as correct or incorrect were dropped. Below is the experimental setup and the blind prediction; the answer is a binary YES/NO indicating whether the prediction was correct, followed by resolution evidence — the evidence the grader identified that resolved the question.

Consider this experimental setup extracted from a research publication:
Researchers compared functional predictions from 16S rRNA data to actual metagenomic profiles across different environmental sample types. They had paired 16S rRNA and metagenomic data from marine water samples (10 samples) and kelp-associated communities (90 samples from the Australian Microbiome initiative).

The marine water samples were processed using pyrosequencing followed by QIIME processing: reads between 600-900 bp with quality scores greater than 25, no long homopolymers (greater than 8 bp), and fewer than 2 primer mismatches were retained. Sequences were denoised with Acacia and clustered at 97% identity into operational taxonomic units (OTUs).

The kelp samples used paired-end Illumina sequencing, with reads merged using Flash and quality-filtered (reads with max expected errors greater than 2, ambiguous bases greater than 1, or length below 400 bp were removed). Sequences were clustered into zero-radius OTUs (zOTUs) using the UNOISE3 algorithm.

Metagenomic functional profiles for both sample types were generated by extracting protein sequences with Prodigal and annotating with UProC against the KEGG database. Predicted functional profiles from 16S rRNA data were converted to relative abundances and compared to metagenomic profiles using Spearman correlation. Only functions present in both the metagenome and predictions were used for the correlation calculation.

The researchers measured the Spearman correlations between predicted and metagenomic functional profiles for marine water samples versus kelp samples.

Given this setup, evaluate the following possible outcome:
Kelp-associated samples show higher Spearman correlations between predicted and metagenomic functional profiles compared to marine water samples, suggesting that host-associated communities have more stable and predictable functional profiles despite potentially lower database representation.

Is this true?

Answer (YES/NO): NO